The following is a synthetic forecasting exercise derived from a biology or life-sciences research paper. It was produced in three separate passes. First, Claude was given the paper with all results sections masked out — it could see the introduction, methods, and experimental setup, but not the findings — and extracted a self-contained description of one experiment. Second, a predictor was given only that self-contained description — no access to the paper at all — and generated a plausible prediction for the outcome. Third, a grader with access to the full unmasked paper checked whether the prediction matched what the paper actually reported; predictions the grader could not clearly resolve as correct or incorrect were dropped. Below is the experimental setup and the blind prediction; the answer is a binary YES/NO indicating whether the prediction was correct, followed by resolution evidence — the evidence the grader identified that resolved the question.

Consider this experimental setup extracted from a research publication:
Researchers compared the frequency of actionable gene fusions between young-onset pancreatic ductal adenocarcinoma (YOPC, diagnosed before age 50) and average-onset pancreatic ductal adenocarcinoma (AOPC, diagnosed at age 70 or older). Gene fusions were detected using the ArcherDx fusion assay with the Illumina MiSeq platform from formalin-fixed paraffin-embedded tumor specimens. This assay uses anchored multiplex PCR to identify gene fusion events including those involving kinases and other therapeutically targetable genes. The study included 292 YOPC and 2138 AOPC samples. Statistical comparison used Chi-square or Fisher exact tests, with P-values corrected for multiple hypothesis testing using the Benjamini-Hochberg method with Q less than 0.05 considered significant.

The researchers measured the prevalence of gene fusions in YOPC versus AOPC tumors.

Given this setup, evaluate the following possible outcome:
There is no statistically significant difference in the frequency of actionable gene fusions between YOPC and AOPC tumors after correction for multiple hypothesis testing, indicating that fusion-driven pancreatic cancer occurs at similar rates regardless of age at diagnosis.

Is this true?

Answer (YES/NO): NO